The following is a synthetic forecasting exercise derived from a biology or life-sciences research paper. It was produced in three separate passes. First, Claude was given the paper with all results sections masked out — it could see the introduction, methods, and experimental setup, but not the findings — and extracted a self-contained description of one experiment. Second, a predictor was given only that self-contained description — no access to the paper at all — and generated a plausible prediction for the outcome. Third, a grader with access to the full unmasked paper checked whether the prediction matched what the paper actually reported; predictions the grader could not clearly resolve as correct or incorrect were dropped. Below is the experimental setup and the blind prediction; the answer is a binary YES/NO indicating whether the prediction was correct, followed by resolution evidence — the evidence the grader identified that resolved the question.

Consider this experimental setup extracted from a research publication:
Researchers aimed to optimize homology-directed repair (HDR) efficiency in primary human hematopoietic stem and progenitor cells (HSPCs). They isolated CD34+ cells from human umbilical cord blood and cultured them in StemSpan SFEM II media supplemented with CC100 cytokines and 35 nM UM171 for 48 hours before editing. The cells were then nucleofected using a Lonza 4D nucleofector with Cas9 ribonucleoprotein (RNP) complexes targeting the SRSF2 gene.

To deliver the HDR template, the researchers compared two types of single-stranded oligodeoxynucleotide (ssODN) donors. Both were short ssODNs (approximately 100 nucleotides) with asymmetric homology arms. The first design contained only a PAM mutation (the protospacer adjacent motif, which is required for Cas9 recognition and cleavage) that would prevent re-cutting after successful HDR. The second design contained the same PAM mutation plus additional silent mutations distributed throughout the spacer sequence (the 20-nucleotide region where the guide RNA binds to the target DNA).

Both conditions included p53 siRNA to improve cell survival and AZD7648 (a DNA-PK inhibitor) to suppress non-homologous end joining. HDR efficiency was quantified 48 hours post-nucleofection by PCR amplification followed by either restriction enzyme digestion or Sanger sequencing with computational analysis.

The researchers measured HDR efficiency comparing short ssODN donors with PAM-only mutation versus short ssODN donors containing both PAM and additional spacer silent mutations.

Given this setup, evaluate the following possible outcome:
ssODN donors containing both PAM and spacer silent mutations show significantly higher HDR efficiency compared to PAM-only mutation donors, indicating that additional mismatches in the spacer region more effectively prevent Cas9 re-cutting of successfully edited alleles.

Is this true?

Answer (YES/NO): YES